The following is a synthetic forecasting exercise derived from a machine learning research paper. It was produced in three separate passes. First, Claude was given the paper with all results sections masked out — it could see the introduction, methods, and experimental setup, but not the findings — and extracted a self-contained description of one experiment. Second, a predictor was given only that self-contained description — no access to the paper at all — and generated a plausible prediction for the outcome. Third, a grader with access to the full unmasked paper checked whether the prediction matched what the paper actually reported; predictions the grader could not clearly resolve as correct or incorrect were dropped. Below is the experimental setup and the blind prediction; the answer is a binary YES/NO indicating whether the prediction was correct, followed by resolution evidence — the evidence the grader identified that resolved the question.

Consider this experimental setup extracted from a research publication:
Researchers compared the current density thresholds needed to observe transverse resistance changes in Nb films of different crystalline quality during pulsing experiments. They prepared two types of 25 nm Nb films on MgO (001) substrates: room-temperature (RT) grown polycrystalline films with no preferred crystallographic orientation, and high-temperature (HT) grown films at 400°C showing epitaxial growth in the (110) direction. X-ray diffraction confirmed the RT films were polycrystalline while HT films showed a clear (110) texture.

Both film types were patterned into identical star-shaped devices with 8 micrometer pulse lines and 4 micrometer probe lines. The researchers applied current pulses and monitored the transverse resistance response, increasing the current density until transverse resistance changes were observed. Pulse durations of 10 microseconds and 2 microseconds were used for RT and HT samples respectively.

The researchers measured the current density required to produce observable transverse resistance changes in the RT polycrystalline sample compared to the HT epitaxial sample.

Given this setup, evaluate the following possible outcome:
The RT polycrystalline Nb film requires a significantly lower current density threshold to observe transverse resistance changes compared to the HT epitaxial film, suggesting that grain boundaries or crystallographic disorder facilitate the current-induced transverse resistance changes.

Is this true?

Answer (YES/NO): YES